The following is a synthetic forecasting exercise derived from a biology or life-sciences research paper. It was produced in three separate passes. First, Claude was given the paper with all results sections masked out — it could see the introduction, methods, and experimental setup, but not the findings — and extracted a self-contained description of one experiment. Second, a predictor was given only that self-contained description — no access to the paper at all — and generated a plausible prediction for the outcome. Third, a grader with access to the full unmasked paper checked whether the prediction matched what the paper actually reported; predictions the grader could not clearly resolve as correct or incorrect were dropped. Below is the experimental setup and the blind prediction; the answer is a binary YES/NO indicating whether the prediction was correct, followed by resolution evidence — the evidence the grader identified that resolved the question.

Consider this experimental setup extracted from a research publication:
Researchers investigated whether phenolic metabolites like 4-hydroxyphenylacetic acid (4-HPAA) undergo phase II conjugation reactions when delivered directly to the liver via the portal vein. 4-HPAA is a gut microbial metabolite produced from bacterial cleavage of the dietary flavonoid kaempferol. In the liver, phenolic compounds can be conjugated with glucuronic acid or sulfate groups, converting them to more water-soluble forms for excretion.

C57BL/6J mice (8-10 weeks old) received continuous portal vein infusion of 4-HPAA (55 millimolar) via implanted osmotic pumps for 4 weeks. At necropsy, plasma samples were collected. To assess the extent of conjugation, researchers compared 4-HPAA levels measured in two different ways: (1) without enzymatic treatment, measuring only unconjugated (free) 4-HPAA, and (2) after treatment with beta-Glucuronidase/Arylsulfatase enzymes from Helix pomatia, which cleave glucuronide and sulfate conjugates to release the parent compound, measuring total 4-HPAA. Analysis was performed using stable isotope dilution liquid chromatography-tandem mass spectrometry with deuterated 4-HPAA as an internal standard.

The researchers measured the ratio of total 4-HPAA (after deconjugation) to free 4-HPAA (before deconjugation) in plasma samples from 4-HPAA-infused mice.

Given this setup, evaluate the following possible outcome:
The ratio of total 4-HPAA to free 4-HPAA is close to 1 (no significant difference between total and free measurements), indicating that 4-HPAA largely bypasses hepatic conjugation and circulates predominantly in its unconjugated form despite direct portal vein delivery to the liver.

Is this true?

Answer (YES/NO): NO